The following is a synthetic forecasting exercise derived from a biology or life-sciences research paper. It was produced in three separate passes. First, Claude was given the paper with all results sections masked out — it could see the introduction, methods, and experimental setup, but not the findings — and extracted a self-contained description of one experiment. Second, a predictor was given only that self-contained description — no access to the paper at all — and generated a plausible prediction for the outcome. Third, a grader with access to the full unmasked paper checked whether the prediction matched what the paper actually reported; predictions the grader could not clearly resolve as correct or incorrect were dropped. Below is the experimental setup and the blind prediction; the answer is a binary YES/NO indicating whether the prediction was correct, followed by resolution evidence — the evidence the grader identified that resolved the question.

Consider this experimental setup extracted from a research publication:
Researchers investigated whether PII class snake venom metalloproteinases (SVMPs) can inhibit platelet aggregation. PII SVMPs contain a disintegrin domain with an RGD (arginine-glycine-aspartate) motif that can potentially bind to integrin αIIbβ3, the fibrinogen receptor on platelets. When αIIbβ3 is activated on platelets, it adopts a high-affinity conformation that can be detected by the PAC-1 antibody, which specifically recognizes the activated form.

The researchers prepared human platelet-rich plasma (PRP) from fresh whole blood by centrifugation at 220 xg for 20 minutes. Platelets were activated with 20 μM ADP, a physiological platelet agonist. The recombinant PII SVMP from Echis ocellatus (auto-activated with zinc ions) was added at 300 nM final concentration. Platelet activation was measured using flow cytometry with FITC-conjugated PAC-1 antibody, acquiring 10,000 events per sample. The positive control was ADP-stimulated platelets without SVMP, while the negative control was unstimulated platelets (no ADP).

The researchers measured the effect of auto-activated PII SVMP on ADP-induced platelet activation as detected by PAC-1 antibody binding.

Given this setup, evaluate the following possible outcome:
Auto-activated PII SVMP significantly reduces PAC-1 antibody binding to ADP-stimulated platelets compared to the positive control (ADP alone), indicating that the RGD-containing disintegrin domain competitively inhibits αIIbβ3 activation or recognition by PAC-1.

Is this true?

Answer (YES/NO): YES